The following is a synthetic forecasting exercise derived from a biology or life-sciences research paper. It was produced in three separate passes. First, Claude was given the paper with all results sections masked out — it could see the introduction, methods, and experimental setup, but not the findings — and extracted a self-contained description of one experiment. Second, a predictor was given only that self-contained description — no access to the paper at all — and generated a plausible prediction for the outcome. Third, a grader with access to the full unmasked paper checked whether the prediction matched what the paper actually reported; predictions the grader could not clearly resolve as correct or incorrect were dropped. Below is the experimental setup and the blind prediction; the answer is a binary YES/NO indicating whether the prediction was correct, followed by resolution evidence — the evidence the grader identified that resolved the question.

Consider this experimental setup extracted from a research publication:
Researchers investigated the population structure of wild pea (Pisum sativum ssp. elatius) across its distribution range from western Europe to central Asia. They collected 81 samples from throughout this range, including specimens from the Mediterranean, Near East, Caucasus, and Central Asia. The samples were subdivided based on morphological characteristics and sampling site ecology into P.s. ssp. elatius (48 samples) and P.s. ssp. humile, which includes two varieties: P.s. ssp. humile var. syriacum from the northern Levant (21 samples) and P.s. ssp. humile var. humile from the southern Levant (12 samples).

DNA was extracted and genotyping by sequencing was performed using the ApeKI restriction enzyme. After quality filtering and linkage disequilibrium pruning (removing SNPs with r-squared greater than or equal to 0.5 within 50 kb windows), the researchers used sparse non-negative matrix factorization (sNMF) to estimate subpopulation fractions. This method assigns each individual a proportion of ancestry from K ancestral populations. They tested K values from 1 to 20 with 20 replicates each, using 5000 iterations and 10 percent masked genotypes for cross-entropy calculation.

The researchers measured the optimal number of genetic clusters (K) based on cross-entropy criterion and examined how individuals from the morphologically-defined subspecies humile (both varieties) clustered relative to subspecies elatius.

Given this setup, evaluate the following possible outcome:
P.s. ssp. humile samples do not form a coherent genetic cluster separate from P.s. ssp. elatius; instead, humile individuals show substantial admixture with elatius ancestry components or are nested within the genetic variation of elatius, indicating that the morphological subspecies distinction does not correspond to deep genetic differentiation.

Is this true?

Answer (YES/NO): NO